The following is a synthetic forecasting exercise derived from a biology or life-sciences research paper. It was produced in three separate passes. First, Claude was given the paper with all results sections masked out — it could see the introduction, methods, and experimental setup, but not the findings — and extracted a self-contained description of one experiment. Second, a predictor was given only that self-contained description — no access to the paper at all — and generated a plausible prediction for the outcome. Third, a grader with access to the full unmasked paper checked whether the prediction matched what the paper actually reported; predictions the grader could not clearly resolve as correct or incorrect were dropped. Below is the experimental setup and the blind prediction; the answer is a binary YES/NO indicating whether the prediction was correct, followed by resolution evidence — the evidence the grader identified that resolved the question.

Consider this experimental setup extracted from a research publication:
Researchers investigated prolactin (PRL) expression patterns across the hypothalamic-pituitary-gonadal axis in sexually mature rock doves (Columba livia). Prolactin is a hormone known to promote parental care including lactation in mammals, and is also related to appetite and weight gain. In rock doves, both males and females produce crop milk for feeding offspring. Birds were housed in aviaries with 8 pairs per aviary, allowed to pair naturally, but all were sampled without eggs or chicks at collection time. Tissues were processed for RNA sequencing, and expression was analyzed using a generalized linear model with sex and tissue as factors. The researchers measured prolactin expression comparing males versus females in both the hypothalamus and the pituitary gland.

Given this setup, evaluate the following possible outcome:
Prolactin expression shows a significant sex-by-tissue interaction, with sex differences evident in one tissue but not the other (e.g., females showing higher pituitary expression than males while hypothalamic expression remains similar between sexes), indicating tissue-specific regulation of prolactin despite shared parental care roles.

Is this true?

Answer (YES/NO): NO